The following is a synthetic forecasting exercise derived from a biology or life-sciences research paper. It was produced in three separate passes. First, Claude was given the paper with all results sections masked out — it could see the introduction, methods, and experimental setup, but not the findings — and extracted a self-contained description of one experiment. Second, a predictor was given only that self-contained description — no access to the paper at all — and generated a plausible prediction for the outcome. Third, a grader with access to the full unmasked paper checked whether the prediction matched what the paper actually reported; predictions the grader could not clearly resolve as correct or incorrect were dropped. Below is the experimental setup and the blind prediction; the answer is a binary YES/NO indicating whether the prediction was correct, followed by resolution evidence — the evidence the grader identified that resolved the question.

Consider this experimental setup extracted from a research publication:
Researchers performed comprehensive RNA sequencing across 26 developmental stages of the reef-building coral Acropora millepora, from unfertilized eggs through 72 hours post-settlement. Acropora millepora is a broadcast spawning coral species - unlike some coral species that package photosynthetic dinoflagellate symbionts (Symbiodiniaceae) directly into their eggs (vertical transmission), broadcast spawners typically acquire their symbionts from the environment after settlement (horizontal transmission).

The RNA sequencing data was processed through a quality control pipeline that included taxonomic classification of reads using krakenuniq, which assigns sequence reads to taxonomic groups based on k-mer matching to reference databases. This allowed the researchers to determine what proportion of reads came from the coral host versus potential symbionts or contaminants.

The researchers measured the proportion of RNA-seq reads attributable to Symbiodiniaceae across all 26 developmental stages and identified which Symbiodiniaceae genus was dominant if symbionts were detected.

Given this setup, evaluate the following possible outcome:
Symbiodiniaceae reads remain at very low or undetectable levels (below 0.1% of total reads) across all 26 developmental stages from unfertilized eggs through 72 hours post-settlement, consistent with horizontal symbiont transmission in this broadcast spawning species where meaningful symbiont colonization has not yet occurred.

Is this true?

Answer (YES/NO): NO